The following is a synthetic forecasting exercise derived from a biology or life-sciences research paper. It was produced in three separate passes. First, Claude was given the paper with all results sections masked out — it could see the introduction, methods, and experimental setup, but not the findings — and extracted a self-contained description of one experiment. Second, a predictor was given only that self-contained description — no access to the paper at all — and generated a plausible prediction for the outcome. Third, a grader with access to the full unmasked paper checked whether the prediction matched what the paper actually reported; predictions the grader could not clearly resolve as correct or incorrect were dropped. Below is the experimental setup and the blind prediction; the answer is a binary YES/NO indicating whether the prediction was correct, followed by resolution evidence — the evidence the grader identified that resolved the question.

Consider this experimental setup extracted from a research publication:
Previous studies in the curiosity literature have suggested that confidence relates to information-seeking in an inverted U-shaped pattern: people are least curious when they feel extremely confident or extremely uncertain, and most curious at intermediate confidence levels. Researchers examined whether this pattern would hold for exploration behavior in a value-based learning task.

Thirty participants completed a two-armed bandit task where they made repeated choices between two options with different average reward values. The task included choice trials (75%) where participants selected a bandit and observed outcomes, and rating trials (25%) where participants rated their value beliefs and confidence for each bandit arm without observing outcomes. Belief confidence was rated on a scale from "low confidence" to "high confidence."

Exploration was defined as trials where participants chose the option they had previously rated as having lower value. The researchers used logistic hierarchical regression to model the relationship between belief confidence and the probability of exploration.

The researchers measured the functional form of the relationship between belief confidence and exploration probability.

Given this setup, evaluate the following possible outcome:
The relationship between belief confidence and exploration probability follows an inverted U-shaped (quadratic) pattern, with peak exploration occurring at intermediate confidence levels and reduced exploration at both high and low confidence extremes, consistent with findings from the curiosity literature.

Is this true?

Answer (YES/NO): NO